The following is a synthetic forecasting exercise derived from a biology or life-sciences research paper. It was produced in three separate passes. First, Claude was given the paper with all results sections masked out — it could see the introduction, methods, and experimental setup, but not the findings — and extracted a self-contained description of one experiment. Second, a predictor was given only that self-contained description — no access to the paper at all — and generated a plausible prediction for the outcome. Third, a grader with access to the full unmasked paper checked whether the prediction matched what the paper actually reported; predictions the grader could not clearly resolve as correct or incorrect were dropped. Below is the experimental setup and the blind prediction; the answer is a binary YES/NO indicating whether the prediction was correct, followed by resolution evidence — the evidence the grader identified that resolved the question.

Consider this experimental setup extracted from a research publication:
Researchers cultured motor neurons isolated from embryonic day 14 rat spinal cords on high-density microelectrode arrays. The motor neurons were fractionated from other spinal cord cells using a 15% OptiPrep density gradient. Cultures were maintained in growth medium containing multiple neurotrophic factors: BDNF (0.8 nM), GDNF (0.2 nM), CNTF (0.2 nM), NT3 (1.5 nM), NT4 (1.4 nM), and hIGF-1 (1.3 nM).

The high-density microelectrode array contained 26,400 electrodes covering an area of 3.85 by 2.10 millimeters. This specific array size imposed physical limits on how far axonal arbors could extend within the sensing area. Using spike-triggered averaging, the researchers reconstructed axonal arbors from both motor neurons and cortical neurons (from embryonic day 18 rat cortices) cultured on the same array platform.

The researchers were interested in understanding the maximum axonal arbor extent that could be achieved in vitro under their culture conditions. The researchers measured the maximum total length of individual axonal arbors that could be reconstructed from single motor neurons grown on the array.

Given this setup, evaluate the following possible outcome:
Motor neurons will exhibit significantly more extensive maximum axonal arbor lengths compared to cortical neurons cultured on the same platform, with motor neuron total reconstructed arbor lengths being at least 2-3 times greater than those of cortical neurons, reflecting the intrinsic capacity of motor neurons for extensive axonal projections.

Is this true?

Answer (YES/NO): NO